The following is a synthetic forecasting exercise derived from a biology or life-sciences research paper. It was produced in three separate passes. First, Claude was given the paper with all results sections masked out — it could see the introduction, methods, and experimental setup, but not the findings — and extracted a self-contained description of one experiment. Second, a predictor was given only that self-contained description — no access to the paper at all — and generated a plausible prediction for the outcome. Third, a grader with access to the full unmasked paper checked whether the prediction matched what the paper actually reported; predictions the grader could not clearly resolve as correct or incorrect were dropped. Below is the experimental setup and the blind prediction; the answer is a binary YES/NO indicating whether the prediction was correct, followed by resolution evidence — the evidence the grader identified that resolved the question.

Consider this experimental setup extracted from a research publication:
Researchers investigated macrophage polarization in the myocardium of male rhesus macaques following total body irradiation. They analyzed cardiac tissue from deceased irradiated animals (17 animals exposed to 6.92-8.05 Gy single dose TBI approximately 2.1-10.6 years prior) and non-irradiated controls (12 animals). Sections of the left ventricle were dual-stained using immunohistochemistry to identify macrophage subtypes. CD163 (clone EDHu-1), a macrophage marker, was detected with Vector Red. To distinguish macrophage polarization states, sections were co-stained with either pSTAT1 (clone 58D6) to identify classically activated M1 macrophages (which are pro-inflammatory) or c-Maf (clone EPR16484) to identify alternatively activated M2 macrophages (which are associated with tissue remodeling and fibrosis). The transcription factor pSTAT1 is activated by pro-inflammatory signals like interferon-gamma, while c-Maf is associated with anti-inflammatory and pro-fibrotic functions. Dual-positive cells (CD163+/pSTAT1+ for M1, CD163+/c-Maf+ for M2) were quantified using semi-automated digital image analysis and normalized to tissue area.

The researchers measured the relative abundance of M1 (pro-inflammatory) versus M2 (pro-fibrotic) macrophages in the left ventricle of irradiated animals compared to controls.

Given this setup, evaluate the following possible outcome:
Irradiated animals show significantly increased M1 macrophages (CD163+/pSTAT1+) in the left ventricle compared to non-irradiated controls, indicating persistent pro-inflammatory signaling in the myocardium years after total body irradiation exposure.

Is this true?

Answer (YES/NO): YES